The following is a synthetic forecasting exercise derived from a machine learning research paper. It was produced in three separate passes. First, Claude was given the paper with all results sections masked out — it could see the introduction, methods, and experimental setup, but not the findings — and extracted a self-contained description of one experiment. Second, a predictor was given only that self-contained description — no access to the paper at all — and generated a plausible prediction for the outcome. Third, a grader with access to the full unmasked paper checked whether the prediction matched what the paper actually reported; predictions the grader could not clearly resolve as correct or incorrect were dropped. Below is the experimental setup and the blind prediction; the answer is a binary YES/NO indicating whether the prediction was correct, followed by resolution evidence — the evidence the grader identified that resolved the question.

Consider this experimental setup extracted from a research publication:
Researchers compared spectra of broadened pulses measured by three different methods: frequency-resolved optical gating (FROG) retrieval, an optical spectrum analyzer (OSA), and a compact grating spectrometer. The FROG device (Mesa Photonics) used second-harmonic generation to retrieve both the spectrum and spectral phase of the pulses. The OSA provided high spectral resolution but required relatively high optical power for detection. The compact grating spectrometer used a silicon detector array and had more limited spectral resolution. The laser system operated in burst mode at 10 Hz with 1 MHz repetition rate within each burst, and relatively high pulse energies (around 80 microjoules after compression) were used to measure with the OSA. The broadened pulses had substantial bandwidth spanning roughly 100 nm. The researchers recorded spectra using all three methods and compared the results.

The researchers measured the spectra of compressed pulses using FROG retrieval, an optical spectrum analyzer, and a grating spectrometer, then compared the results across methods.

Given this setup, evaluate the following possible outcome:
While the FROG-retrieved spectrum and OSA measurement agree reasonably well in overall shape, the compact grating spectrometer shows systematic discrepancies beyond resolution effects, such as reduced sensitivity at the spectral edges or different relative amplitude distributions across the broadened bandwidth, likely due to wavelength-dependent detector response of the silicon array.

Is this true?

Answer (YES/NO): NO